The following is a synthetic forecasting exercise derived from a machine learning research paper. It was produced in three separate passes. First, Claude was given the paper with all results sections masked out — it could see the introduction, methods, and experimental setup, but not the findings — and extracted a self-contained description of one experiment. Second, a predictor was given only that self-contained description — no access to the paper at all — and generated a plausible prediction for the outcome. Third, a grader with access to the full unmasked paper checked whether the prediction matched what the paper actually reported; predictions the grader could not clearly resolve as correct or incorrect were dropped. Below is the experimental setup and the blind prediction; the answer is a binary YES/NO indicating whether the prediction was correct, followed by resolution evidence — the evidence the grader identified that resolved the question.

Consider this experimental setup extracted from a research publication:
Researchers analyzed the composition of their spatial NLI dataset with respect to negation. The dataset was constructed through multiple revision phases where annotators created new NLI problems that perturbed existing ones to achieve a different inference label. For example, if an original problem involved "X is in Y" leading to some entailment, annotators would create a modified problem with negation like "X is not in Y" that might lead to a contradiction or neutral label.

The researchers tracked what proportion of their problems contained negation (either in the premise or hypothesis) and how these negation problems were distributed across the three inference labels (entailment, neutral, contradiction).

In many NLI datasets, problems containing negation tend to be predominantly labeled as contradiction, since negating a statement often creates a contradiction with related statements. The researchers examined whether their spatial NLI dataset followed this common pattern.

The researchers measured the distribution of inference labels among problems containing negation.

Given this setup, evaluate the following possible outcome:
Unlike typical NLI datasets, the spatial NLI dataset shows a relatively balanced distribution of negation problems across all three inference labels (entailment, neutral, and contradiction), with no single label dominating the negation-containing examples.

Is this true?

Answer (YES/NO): NO